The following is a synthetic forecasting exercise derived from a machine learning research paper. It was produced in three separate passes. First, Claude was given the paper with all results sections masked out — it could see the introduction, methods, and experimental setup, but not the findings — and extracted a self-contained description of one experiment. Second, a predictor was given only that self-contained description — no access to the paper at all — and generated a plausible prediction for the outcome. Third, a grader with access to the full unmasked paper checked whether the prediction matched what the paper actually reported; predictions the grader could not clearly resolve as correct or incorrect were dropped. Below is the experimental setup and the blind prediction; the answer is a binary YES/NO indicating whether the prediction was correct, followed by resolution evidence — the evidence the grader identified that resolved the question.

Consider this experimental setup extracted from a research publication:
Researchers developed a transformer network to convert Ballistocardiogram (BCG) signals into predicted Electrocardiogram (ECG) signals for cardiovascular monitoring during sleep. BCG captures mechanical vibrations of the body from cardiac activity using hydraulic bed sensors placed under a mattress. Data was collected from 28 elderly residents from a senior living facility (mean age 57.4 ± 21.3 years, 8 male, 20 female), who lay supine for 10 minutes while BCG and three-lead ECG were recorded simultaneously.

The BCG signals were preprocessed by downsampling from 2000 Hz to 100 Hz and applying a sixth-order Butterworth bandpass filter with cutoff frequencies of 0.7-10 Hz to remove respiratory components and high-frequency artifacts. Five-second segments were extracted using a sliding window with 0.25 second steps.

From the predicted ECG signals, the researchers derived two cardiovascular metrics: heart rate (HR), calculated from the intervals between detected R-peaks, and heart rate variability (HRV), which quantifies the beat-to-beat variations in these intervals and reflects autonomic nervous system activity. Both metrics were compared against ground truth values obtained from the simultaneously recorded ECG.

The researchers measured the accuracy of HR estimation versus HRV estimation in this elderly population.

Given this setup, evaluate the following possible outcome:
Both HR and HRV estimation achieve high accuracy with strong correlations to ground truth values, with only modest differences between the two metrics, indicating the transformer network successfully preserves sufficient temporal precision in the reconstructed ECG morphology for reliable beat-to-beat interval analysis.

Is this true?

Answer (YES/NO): NO